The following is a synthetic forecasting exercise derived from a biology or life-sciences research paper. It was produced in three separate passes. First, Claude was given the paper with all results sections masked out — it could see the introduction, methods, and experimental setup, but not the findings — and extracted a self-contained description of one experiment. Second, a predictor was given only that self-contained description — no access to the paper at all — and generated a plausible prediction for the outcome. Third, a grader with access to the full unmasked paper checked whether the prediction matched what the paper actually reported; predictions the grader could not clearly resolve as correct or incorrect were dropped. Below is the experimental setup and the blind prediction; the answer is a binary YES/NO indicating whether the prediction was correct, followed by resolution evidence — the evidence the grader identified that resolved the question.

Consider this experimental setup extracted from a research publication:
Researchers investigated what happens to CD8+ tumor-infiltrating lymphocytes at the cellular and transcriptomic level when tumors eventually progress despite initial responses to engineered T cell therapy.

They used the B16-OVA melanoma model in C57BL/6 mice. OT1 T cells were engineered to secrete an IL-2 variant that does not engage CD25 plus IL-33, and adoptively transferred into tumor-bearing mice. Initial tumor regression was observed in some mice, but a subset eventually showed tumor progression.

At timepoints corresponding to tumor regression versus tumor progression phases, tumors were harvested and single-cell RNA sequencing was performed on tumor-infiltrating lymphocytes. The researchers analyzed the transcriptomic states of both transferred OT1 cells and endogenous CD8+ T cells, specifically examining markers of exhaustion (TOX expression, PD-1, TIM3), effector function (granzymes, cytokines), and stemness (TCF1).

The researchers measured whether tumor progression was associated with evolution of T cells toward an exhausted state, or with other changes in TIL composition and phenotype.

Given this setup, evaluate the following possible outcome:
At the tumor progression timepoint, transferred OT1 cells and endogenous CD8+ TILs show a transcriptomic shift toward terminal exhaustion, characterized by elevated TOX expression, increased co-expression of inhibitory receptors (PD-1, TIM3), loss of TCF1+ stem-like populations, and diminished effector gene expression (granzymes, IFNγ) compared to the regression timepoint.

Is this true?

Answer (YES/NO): NO